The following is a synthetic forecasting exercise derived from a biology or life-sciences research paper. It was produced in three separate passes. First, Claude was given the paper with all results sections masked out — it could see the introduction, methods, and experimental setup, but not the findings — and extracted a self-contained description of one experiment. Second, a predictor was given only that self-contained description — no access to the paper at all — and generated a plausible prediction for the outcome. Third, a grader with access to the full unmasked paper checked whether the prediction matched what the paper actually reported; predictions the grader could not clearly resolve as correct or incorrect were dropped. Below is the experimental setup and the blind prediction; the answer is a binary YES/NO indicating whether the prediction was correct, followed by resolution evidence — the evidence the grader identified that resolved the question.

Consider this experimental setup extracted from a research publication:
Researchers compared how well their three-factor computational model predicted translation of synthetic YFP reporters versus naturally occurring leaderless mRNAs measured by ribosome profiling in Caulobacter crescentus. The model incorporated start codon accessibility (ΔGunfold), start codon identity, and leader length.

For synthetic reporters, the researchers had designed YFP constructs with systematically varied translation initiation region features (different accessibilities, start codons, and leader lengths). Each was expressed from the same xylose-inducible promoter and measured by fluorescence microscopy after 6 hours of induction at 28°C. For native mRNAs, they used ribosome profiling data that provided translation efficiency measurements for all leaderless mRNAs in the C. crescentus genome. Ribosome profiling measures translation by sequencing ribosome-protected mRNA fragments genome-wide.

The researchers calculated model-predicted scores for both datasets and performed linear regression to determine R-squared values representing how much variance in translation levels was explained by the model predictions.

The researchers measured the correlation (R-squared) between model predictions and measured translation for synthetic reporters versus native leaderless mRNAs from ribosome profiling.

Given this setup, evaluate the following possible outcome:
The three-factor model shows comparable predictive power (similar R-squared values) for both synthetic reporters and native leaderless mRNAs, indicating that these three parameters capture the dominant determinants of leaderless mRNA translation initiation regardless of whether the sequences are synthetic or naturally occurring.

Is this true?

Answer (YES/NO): NO